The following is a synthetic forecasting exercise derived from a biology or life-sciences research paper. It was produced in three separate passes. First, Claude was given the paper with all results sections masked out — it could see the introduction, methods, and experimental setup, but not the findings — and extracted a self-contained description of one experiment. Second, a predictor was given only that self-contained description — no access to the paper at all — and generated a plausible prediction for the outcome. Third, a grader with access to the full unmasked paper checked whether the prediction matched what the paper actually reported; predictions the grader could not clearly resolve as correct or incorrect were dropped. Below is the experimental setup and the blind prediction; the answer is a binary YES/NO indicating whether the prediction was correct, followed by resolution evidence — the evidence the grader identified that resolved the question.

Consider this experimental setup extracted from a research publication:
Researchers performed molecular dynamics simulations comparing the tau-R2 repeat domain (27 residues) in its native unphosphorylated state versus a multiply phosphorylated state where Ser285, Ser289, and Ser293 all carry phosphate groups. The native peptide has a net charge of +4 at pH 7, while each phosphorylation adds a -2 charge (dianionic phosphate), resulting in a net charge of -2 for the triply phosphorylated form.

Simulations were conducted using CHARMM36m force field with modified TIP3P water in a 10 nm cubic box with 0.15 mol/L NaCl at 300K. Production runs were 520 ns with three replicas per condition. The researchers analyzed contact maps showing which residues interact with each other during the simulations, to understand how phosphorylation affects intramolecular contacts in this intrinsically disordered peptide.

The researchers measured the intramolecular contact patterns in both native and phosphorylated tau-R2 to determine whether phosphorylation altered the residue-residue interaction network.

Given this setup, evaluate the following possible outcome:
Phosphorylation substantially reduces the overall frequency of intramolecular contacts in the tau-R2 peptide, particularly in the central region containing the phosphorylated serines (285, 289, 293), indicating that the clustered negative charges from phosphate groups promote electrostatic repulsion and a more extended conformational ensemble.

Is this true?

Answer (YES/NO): NO